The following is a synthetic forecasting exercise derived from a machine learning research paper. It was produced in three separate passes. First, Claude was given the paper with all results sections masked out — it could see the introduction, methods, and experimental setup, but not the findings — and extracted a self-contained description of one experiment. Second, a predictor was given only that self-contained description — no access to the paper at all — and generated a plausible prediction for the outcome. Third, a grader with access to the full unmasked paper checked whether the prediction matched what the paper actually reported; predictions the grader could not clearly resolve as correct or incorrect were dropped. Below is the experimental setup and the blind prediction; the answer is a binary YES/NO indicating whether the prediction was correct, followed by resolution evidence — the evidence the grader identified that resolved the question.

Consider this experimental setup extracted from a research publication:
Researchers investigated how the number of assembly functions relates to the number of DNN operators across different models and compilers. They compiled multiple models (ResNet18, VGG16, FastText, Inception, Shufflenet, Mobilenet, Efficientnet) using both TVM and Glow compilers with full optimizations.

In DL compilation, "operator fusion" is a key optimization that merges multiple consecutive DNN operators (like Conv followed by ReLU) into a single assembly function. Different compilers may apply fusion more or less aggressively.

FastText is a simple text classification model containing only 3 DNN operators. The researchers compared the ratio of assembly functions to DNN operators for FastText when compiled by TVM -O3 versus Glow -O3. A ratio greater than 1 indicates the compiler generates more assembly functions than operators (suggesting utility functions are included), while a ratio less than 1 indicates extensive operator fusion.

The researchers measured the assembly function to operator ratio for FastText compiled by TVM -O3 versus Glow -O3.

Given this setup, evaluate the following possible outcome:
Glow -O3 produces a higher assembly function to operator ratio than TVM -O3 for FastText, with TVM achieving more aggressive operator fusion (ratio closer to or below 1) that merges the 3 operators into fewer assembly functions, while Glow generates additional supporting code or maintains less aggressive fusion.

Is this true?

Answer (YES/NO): NO